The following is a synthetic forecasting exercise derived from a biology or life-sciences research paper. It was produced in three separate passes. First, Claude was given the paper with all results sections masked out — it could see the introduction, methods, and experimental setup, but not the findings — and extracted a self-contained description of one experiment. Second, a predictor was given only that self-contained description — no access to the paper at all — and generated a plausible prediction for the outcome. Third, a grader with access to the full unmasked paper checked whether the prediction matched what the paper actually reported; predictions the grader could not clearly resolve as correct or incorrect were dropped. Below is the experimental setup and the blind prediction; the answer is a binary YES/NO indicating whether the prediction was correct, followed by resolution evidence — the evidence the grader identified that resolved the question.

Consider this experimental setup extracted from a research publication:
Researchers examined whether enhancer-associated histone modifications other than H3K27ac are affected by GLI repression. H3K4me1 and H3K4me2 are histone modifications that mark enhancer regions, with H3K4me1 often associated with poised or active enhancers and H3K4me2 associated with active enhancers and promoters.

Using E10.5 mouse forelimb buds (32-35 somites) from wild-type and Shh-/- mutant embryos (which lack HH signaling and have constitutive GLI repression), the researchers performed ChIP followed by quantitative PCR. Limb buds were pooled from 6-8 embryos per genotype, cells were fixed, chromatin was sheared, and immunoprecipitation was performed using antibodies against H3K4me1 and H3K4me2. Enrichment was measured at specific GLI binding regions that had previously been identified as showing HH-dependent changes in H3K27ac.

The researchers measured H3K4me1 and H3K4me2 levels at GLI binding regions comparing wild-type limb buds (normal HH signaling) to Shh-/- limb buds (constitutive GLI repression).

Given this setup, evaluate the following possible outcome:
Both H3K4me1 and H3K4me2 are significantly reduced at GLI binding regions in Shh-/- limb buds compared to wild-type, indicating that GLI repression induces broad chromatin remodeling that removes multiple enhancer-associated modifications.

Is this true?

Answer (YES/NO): NO